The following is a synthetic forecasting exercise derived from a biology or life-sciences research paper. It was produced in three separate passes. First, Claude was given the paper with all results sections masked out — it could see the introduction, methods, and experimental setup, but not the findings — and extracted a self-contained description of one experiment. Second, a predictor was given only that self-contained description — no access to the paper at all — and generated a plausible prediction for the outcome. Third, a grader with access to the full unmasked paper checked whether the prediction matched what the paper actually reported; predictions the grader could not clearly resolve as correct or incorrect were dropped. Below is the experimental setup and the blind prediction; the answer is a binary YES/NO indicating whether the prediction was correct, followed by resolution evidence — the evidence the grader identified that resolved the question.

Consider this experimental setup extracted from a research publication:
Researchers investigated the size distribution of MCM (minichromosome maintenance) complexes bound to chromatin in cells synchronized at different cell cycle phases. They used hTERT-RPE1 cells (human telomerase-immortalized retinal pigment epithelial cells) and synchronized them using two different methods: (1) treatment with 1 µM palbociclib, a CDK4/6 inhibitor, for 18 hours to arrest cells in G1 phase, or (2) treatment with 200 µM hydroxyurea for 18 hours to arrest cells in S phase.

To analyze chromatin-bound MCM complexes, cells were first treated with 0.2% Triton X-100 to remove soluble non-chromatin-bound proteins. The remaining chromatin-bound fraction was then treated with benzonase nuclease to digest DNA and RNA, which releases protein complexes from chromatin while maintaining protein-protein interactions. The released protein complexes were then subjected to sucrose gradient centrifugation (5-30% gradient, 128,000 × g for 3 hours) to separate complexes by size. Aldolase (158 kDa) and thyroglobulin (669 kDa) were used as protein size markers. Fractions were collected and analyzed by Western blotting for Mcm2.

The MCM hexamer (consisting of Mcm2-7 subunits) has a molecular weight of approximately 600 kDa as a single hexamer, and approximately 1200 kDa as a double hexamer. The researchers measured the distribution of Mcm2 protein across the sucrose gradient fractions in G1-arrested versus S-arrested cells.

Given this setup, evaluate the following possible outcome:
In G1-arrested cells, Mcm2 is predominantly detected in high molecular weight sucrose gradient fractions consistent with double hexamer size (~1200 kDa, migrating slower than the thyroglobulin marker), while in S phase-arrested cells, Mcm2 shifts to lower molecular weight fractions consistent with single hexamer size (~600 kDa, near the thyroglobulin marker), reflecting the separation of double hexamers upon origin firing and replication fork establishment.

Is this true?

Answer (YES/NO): NO